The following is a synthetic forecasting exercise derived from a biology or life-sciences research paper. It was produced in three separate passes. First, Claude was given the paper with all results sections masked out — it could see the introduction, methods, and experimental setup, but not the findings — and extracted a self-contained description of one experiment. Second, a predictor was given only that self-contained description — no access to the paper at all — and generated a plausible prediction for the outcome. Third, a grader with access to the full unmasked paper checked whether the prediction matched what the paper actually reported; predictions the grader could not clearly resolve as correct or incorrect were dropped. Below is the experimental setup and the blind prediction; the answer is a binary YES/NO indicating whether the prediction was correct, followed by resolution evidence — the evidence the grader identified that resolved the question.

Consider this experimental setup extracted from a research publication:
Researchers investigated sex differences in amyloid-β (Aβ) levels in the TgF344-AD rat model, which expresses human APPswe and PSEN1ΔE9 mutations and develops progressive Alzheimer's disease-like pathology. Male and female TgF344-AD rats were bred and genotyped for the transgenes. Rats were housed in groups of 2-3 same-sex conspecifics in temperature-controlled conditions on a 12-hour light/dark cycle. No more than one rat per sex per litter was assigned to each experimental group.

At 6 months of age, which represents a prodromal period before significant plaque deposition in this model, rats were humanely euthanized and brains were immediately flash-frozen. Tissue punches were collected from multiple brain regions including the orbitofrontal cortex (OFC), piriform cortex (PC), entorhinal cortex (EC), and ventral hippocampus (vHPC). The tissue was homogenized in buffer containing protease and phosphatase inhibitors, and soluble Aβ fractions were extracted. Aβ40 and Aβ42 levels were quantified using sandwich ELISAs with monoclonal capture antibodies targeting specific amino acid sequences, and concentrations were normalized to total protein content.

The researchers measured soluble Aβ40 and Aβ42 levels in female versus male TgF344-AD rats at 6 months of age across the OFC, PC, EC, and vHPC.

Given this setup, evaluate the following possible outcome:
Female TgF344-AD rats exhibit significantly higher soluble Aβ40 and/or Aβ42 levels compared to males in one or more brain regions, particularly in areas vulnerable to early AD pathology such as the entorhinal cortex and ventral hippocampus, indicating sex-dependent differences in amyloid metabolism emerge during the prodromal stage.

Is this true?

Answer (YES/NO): YES